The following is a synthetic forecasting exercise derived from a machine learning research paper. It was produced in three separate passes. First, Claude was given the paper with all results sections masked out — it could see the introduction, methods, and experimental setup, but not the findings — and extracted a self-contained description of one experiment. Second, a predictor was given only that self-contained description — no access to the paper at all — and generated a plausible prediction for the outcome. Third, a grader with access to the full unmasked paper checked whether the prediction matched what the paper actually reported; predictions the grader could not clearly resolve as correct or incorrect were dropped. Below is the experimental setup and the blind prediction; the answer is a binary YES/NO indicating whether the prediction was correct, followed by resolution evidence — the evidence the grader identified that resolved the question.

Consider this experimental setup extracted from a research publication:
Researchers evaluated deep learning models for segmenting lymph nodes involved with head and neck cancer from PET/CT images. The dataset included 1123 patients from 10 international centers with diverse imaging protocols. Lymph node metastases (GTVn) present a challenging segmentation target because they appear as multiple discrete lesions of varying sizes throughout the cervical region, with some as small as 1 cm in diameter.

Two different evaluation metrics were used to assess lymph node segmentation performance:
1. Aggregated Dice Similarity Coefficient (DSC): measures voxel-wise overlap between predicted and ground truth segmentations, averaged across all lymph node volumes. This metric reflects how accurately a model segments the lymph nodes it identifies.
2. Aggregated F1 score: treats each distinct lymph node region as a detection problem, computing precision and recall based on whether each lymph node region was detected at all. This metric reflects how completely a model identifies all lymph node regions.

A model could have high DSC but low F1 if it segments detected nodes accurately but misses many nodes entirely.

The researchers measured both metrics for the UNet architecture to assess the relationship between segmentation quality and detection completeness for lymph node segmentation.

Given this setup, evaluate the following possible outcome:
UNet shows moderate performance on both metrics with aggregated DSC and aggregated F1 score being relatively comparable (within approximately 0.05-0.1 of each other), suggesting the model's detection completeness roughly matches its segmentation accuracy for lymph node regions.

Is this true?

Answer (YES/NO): NO